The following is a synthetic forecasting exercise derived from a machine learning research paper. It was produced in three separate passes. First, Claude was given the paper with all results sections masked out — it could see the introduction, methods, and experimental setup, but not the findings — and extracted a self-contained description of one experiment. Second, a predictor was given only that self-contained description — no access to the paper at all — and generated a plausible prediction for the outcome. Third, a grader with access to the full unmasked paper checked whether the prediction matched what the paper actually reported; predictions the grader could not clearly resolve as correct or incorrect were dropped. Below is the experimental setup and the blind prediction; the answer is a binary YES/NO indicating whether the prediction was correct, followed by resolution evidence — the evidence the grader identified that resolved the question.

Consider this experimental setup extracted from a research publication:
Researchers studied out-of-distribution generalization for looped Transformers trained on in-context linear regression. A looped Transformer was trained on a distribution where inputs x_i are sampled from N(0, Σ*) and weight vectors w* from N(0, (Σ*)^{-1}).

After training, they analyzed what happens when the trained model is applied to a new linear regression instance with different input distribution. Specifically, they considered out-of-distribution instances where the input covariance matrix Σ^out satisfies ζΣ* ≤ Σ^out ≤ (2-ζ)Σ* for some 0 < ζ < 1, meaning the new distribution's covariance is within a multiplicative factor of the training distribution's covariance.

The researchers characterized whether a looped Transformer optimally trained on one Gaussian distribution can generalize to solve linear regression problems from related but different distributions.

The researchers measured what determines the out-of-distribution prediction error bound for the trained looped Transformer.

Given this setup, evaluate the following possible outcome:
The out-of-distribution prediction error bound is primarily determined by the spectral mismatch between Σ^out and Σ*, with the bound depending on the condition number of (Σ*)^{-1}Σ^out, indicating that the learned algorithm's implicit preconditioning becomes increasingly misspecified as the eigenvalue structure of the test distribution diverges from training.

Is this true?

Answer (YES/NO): NO